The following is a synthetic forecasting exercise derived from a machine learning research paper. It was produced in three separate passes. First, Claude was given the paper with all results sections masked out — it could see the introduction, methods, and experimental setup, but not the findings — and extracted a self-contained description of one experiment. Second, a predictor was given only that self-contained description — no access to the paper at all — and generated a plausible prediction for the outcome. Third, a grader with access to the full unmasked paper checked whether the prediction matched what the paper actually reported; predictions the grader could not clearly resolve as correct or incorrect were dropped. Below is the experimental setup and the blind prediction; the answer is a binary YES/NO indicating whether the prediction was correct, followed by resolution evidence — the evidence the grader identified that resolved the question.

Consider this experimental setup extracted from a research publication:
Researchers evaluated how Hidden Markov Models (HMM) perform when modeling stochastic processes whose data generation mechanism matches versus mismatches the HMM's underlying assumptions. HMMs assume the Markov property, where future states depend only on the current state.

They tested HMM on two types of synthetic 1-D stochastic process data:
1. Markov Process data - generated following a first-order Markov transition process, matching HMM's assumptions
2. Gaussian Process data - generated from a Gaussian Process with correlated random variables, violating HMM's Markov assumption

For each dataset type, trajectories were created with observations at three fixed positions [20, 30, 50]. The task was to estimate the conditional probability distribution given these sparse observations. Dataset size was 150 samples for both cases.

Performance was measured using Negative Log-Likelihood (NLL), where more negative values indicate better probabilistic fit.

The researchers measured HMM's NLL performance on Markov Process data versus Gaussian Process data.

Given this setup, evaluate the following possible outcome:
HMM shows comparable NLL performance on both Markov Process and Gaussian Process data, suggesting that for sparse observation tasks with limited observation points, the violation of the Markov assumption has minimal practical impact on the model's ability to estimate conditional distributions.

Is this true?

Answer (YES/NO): NO